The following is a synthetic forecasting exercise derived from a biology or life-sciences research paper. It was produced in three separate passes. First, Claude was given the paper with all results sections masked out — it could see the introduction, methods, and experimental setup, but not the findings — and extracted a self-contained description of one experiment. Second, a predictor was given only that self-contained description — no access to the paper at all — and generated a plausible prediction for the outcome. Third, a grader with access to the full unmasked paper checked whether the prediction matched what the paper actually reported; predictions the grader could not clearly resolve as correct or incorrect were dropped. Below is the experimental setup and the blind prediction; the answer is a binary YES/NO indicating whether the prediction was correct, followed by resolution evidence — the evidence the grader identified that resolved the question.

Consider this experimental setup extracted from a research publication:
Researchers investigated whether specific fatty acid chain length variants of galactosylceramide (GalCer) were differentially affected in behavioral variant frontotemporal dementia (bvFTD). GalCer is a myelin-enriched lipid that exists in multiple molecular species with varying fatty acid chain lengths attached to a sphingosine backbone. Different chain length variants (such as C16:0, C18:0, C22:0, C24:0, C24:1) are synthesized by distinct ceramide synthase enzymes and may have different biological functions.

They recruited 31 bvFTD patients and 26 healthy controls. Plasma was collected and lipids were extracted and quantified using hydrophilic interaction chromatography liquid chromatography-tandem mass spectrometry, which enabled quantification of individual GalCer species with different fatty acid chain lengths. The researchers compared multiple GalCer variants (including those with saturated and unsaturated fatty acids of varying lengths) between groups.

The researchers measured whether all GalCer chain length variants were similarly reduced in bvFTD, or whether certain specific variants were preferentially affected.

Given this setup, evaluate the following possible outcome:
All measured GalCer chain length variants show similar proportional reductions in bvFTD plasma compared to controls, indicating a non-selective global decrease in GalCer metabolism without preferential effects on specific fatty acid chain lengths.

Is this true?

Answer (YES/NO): NO